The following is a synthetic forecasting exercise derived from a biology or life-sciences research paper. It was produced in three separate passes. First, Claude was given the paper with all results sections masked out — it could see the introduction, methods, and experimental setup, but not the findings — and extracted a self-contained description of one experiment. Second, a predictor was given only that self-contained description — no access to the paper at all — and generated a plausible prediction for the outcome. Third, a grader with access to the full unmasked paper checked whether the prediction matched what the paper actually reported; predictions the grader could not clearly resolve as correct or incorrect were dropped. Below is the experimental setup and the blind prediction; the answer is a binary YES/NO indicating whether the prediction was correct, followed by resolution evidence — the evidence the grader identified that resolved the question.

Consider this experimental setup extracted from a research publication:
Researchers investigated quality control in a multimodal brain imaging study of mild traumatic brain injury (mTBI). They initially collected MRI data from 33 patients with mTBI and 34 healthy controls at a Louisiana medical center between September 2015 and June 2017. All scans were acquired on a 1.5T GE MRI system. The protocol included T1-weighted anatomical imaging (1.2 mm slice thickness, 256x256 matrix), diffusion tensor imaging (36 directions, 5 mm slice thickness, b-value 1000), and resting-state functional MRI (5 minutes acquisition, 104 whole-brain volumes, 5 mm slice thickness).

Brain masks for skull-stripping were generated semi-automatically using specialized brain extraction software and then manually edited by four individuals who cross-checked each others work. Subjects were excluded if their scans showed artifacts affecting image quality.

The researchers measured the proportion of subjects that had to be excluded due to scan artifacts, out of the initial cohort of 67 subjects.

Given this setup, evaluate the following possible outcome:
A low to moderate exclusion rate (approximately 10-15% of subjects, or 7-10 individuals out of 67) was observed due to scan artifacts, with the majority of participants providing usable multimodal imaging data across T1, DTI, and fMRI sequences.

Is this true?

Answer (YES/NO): NO